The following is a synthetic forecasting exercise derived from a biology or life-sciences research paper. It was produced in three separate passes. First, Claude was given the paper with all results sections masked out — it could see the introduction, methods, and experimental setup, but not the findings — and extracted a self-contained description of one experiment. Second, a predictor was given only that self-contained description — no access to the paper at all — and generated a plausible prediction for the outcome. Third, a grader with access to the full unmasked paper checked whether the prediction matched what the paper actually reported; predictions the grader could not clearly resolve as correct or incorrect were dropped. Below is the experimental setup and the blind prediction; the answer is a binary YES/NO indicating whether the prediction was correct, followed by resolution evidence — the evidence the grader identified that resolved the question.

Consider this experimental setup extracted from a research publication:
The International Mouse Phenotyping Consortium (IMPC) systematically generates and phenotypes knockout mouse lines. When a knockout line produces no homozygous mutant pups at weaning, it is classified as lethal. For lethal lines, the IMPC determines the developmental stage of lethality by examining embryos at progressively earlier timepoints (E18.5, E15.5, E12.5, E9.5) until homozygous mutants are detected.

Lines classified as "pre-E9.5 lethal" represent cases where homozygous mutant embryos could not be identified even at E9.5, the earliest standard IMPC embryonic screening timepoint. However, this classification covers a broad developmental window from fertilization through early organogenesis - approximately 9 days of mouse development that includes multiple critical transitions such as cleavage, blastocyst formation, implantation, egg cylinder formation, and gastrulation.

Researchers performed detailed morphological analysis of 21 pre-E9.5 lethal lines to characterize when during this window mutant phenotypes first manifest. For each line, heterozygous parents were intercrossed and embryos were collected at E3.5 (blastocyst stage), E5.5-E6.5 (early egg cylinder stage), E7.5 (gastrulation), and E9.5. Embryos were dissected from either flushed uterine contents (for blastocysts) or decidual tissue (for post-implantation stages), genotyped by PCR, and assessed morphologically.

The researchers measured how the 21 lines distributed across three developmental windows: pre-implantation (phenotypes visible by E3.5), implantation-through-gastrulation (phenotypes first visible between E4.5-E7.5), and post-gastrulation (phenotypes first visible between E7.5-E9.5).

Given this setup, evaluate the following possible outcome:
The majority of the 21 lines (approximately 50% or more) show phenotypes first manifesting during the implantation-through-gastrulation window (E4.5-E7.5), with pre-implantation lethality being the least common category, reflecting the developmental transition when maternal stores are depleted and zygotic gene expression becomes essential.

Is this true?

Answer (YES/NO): NO